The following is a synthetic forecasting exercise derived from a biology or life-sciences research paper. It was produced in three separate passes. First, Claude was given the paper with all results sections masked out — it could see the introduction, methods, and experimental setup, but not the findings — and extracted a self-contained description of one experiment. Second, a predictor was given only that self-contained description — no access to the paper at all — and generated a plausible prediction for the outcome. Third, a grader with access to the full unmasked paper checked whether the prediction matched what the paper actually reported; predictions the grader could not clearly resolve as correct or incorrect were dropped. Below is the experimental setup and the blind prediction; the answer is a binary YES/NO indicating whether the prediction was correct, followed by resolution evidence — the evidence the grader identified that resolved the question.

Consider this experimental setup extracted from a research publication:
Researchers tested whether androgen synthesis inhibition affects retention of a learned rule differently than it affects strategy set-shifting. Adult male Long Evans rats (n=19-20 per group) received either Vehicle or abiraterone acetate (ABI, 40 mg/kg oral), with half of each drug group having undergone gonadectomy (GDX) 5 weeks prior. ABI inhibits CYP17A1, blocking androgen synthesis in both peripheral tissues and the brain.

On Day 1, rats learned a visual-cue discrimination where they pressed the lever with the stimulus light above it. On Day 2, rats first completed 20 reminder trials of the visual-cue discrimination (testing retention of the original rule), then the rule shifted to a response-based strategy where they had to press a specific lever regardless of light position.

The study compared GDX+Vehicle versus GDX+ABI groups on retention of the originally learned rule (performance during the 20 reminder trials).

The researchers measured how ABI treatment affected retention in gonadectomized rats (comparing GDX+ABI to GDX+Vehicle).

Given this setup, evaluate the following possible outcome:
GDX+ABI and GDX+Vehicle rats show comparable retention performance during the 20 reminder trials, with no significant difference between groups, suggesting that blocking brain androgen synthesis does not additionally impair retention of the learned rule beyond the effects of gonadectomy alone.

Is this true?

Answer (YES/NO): NO